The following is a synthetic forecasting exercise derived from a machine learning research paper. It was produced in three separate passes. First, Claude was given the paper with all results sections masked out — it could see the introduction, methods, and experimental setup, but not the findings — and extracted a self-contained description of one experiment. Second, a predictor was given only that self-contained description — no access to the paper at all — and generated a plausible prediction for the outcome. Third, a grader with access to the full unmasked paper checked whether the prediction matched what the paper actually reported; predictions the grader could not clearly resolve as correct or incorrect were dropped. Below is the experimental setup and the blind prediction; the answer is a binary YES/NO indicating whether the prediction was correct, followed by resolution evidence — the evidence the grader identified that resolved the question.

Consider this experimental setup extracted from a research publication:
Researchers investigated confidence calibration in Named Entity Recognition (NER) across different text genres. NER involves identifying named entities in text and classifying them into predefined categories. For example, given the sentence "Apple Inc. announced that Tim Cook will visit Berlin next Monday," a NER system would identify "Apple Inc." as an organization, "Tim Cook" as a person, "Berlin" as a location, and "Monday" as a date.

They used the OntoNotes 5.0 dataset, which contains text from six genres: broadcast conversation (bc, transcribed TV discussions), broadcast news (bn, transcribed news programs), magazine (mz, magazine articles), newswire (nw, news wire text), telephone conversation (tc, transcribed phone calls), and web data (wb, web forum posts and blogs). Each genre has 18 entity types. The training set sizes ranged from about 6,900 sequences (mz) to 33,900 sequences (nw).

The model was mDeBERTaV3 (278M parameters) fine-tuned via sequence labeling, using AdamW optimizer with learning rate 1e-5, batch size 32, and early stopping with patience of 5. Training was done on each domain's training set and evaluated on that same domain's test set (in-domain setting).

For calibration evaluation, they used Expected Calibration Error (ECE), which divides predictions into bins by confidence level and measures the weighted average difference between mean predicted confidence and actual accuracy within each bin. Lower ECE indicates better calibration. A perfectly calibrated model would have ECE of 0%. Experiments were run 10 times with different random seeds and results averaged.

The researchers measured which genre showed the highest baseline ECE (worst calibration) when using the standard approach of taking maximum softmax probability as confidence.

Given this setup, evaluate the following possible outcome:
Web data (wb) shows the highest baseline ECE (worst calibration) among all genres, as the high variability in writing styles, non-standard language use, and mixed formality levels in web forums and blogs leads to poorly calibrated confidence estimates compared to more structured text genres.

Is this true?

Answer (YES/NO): NO